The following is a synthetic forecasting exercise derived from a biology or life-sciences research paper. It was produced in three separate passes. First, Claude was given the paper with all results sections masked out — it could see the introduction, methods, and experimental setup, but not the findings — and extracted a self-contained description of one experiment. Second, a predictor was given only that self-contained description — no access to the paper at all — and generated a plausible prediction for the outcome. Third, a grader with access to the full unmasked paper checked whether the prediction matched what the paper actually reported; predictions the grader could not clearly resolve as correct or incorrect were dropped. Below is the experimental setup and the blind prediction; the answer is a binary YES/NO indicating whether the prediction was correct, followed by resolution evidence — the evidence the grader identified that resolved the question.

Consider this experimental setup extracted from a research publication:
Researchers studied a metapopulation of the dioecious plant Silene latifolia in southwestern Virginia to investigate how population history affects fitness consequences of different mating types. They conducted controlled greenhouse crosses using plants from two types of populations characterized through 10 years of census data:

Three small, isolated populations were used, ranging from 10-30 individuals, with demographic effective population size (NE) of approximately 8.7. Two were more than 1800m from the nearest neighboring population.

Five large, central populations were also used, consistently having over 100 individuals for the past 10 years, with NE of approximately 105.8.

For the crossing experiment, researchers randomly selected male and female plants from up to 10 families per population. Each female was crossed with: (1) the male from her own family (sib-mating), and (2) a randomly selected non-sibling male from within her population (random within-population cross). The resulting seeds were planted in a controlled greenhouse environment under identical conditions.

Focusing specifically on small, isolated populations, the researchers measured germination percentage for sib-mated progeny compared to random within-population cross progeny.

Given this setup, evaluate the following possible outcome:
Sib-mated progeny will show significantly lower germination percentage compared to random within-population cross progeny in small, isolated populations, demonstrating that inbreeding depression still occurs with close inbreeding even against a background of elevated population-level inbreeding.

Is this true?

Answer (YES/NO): NO